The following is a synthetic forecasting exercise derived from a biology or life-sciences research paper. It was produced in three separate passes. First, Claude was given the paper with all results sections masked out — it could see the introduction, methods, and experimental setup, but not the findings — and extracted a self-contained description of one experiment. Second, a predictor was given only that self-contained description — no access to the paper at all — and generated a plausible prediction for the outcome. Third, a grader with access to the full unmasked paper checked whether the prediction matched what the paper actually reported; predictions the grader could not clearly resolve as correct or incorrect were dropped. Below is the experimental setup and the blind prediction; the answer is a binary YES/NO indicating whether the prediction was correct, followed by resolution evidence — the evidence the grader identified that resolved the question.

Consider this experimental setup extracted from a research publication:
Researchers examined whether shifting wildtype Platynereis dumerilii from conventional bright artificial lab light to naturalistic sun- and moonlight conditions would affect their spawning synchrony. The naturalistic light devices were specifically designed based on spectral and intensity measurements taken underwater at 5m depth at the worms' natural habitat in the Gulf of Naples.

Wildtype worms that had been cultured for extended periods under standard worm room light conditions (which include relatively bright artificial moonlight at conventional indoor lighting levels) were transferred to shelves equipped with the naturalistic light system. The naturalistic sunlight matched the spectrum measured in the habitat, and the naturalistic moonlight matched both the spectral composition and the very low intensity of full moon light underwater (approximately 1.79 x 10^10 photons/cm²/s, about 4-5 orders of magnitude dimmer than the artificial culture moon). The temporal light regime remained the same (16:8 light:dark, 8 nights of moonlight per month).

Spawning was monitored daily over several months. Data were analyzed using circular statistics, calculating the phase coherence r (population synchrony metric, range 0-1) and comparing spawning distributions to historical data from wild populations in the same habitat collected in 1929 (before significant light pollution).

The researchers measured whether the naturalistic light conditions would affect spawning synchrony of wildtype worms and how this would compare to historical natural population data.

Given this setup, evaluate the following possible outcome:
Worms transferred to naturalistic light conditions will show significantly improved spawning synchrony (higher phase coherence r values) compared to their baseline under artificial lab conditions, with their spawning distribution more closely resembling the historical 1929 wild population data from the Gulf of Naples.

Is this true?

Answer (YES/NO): YES